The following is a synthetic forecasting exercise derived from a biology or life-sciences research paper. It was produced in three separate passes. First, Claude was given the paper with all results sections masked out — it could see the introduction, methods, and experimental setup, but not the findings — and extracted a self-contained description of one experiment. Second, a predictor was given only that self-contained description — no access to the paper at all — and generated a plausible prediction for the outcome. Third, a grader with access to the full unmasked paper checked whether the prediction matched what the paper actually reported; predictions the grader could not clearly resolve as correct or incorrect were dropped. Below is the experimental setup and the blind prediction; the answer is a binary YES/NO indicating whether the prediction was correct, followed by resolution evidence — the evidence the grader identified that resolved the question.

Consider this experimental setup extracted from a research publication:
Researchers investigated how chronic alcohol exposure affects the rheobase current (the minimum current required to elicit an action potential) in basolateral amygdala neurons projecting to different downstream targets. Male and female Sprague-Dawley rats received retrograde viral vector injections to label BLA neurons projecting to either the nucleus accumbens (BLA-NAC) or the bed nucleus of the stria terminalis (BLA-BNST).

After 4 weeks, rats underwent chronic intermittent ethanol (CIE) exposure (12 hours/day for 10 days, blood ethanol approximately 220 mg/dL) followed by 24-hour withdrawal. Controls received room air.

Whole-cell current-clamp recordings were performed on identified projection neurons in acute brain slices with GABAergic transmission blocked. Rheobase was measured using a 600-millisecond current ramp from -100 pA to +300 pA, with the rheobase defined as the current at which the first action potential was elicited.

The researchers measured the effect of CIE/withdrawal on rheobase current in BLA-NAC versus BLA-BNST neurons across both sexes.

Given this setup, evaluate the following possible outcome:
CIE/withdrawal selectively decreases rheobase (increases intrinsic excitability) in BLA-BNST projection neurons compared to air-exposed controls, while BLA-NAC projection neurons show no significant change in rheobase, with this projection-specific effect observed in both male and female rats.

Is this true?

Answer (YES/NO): NO